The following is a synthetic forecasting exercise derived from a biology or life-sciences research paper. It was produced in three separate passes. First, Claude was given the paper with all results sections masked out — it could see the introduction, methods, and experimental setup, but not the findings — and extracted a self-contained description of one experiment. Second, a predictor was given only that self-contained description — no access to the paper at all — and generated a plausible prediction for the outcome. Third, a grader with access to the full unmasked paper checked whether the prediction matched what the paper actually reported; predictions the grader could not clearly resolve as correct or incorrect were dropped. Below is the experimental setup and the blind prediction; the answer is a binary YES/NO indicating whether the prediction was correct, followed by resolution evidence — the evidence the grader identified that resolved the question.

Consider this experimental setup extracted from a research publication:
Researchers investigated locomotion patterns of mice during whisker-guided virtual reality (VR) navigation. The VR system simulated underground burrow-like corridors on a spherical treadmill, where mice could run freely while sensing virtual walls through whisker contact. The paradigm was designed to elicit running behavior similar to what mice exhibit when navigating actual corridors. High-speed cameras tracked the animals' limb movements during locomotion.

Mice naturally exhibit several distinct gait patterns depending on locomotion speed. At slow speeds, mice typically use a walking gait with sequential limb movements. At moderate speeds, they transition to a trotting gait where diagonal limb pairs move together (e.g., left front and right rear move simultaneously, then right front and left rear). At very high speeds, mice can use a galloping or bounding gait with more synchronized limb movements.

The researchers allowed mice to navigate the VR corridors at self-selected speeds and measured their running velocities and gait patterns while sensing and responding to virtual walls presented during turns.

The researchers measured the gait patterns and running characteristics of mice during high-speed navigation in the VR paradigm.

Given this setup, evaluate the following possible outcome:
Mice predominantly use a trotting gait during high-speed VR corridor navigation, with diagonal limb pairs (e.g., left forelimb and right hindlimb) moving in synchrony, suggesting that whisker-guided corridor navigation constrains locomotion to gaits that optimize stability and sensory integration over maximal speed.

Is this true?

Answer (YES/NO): YES